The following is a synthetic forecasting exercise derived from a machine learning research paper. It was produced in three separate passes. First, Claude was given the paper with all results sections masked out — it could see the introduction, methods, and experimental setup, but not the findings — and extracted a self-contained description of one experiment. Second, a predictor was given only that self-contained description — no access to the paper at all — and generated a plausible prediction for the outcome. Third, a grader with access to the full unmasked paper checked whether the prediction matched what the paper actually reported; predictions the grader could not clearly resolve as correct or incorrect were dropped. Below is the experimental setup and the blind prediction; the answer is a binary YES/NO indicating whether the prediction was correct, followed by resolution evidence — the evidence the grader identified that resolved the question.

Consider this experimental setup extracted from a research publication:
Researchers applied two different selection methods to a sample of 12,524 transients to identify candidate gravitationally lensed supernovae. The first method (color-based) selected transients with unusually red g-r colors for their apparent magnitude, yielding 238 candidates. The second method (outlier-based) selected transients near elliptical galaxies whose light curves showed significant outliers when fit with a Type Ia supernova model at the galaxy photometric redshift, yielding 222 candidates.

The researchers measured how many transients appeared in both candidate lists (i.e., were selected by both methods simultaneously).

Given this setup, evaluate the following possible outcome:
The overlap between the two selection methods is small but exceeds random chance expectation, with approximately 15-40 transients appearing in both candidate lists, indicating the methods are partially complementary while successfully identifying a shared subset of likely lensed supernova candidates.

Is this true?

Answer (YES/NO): NO